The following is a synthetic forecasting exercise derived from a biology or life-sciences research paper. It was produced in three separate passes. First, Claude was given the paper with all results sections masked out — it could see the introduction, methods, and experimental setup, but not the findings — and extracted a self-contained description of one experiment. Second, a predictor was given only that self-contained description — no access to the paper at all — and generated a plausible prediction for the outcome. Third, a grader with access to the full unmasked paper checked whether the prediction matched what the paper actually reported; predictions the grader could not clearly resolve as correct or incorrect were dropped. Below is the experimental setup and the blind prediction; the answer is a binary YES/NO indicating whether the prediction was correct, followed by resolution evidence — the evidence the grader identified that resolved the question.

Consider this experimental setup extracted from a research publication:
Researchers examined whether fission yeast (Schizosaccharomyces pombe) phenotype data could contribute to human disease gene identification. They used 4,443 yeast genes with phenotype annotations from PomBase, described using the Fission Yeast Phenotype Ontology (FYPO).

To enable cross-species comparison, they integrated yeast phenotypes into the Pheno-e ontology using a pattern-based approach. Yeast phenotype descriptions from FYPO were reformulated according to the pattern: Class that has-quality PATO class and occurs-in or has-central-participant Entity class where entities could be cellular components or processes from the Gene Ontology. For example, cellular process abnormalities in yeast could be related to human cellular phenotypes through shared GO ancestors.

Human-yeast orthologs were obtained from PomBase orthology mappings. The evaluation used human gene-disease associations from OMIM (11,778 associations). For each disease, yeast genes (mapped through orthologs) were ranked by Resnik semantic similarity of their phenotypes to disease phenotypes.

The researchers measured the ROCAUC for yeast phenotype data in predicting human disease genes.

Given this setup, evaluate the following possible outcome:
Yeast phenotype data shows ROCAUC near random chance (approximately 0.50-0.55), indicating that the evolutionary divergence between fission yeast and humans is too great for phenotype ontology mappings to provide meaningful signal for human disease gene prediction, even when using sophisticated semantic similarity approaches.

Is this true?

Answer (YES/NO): YES